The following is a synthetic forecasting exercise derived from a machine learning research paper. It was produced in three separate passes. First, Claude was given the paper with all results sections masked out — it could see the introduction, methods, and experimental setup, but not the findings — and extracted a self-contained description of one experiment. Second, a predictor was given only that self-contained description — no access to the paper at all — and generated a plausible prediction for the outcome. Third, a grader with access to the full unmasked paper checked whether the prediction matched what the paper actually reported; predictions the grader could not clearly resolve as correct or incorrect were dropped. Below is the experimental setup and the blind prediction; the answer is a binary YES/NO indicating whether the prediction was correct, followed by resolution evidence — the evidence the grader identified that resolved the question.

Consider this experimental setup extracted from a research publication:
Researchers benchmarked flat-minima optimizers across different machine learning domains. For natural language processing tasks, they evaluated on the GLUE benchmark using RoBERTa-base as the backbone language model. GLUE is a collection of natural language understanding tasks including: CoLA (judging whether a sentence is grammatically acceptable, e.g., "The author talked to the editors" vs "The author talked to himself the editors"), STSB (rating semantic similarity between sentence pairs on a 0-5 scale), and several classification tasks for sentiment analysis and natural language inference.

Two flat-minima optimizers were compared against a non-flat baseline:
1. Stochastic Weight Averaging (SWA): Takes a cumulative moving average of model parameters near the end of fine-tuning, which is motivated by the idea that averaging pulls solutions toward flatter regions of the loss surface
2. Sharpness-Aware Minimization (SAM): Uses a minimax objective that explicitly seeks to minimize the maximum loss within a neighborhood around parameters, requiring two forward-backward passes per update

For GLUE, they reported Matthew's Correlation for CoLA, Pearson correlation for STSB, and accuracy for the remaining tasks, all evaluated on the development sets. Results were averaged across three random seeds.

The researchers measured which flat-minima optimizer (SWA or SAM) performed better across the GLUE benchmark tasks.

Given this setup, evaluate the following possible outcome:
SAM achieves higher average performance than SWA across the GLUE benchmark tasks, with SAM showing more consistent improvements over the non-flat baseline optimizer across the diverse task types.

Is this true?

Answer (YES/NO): YES